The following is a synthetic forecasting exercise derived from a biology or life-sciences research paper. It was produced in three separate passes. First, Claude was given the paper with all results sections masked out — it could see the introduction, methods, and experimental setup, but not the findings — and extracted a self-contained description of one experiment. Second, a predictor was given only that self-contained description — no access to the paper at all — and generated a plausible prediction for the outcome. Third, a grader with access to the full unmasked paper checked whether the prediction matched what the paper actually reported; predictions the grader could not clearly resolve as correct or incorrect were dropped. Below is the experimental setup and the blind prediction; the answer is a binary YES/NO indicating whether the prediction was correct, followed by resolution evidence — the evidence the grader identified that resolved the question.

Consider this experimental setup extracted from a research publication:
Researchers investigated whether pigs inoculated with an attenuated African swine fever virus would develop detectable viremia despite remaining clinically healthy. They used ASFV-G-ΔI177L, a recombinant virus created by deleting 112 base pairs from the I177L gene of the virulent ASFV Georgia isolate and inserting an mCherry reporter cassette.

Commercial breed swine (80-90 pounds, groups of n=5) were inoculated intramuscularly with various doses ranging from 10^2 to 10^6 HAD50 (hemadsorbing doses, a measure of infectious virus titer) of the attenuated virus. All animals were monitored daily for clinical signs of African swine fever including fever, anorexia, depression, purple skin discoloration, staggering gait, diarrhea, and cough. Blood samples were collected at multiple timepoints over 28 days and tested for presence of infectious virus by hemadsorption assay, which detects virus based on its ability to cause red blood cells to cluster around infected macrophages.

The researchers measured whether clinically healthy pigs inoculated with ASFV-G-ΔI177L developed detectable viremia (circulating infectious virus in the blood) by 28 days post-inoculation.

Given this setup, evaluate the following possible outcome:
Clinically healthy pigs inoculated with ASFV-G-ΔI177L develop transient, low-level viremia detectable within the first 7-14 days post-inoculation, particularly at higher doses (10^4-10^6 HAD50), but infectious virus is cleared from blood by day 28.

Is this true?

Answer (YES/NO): NO